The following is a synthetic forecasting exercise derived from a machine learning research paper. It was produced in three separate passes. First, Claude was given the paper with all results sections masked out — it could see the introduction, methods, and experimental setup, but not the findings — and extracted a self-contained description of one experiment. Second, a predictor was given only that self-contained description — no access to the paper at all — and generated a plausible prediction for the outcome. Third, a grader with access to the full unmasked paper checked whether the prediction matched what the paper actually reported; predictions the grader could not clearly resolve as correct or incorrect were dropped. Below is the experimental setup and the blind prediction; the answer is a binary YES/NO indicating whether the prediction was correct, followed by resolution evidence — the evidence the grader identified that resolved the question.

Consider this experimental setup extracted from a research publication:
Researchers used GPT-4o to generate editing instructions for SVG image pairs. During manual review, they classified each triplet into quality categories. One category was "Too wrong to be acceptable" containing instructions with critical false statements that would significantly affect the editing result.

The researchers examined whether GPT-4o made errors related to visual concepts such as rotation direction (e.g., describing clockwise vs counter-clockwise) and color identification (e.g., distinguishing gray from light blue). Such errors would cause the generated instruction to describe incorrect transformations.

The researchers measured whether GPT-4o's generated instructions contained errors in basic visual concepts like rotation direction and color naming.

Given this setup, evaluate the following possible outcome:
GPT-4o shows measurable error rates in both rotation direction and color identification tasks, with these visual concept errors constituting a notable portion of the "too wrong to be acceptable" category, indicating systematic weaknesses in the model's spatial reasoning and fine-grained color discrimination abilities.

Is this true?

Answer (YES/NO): NO